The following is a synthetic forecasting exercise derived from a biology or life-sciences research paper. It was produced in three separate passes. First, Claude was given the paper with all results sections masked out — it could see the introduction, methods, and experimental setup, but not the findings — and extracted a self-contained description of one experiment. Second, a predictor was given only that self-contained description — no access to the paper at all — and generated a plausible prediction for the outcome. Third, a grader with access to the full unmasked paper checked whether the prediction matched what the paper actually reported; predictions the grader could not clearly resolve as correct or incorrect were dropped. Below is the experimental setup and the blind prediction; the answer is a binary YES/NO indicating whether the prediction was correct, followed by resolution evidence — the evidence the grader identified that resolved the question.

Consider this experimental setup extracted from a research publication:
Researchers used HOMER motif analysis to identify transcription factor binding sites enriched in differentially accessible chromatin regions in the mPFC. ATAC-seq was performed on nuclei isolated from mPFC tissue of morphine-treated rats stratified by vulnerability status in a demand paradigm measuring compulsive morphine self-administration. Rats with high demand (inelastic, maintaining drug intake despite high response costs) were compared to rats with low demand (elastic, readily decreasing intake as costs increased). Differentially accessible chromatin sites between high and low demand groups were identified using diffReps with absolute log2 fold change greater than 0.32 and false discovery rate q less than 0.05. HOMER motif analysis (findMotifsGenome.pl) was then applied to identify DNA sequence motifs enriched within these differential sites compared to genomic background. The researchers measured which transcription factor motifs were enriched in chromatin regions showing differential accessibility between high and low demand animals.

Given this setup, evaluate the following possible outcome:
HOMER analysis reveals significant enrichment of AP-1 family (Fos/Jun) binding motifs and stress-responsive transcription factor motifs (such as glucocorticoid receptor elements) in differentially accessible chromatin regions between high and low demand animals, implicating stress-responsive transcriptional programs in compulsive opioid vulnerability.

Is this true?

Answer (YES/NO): NO